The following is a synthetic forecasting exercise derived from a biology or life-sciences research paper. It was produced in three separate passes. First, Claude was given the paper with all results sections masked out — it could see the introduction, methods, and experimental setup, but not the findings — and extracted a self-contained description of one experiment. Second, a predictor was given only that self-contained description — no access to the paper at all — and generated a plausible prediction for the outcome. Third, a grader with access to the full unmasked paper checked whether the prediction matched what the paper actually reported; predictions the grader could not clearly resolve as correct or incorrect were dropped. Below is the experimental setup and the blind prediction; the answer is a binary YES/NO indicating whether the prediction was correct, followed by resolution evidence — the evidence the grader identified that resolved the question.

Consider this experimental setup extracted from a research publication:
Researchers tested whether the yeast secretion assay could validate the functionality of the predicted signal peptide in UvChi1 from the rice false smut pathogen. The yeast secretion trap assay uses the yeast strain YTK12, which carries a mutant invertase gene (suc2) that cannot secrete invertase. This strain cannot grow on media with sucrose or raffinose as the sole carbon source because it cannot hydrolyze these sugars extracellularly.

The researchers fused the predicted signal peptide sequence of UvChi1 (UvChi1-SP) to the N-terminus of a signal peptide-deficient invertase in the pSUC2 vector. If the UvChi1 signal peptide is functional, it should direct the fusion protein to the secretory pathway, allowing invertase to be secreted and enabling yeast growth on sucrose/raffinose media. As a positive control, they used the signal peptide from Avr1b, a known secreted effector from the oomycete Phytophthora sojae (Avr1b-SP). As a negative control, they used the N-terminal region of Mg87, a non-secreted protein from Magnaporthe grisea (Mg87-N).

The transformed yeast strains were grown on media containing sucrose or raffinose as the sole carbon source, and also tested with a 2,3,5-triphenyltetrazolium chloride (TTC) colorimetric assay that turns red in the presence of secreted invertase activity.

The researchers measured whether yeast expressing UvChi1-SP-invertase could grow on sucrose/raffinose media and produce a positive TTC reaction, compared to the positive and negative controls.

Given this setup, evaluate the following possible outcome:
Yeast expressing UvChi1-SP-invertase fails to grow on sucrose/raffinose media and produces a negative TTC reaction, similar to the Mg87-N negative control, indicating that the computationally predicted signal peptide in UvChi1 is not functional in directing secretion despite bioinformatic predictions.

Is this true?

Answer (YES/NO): NO